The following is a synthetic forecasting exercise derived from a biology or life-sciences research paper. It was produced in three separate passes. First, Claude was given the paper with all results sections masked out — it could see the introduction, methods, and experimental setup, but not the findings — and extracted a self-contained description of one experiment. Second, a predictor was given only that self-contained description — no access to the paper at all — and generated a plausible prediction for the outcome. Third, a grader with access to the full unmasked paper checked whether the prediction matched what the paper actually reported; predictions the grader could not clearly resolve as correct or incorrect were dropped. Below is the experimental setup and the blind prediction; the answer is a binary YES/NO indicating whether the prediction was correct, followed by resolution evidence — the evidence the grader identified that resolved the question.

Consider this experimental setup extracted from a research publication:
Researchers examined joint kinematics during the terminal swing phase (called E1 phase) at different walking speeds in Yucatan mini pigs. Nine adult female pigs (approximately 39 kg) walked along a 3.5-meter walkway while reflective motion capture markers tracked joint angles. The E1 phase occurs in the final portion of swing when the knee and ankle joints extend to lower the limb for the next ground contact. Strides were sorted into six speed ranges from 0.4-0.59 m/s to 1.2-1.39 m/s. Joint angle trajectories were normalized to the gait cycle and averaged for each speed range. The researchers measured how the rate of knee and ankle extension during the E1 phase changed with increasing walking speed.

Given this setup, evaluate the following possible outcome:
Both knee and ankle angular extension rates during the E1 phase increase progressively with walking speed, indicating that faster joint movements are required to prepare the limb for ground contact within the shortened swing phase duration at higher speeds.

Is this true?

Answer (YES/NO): NO